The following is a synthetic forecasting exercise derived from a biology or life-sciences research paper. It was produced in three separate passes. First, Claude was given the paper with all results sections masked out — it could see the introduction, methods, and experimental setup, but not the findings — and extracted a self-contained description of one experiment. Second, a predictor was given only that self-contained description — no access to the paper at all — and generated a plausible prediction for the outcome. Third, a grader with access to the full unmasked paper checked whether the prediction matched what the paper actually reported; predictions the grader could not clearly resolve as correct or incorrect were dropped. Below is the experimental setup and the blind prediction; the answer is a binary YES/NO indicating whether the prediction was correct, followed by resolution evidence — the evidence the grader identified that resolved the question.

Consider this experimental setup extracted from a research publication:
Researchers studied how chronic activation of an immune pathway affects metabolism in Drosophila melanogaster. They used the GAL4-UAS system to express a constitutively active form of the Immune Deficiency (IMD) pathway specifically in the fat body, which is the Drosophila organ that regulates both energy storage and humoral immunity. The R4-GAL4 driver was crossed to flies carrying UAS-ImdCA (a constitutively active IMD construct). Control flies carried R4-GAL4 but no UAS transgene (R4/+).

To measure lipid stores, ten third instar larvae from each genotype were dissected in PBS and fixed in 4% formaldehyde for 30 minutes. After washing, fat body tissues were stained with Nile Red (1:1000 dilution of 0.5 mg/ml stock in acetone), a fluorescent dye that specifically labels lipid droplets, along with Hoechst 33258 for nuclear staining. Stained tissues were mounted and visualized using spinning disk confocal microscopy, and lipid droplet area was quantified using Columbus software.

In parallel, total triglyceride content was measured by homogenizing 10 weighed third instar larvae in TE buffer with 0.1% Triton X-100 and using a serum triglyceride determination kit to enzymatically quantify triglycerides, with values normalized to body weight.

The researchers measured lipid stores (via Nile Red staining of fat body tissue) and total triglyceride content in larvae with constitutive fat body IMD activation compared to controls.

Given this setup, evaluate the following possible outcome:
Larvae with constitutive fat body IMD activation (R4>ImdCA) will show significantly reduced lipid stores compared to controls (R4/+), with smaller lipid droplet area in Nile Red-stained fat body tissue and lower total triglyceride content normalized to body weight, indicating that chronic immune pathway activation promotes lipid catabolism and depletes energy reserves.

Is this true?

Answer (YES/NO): YES